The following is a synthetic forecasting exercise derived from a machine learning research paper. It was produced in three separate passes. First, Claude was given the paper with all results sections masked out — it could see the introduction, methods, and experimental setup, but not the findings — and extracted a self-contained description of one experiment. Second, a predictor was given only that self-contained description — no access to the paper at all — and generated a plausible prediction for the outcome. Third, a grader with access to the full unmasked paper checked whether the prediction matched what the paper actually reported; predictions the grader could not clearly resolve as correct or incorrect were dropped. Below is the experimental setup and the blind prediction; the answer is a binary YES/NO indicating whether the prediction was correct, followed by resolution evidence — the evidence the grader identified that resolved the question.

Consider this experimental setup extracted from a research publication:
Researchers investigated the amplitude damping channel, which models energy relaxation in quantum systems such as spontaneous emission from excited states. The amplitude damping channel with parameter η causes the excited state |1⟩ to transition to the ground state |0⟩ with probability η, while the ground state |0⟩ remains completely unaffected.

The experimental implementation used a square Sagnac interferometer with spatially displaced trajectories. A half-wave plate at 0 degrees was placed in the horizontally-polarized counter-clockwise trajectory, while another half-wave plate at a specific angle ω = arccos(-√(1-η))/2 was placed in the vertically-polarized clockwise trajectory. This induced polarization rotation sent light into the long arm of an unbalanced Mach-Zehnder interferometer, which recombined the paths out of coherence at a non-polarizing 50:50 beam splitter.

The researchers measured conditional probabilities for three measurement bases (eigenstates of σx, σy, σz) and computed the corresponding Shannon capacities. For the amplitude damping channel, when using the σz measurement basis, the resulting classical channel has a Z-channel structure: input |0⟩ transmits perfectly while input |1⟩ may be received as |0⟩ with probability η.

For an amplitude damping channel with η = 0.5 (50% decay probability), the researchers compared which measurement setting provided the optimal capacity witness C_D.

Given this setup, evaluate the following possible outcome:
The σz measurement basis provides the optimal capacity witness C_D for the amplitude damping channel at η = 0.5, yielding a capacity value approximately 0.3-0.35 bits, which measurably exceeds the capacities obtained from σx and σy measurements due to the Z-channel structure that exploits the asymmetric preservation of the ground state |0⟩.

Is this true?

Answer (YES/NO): NO